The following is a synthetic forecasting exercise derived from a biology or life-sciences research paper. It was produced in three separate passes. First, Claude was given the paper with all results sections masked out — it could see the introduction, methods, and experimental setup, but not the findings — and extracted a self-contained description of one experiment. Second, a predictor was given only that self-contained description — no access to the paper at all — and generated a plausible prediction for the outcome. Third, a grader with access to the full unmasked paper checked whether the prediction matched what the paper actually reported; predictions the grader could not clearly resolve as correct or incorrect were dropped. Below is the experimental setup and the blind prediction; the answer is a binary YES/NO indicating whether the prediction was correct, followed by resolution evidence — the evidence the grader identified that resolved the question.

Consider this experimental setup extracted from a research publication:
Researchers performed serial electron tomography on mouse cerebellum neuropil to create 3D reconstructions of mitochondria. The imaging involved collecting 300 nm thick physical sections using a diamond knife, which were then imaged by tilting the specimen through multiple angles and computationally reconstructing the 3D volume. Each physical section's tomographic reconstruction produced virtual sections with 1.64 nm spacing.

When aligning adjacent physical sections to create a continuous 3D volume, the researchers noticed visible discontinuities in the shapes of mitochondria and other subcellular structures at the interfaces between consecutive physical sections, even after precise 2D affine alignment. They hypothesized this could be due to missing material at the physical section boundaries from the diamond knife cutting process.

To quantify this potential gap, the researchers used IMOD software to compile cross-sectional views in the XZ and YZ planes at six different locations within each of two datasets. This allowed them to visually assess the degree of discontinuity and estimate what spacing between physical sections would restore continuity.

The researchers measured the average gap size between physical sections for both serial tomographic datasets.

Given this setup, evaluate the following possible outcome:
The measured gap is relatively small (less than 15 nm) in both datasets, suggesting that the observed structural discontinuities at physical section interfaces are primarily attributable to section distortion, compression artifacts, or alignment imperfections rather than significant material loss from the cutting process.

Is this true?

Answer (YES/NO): NO